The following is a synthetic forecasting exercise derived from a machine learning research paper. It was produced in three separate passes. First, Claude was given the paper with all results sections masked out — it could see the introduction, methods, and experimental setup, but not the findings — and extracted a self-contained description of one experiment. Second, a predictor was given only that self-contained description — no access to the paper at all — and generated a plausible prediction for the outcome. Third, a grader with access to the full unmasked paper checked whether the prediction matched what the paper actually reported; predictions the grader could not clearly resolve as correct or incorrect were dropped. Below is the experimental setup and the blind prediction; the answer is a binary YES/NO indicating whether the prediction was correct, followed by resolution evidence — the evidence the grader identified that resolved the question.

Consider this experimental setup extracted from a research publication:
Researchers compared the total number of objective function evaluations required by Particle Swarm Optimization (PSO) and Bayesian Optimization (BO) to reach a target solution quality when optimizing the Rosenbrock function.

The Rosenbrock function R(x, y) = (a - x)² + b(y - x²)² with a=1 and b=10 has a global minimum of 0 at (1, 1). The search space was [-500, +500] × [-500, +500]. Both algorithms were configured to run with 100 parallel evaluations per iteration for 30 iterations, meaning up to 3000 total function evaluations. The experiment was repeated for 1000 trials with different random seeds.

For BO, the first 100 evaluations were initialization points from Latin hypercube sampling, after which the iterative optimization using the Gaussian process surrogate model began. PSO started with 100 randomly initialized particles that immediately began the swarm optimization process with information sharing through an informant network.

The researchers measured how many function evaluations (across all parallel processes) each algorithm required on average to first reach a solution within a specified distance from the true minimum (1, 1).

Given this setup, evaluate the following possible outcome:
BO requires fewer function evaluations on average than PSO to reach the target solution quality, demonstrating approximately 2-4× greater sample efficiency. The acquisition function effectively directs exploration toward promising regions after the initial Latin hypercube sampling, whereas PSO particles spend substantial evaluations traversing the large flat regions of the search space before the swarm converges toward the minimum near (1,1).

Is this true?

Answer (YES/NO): NO